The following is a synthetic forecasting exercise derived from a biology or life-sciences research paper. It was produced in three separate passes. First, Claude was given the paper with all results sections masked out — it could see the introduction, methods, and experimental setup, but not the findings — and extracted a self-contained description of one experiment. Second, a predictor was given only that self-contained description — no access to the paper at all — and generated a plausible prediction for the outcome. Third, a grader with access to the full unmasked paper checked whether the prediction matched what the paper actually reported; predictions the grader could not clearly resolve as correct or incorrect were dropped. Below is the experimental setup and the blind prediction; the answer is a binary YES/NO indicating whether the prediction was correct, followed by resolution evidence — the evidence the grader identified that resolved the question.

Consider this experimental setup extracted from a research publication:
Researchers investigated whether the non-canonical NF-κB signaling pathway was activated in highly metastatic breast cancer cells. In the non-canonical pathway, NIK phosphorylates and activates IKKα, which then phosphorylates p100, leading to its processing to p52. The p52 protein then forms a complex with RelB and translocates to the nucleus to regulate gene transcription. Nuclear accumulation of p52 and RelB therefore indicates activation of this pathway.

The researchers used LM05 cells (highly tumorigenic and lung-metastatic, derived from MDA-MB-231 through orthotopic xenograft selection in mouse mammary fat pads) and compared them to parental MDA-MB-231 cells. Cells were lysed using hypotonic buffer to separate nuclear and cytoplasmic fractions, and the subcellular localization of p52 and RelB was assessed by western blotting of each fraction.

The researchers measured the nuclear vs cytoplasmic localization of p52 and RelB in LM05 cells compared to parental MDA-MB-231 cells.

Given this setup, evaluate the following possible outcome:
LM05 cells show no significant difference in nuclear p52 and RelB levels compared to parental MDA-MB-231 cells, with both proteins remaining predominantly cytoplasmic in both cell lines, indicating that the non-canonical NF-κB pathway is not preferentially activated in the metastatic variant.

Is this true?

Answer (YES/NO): NO